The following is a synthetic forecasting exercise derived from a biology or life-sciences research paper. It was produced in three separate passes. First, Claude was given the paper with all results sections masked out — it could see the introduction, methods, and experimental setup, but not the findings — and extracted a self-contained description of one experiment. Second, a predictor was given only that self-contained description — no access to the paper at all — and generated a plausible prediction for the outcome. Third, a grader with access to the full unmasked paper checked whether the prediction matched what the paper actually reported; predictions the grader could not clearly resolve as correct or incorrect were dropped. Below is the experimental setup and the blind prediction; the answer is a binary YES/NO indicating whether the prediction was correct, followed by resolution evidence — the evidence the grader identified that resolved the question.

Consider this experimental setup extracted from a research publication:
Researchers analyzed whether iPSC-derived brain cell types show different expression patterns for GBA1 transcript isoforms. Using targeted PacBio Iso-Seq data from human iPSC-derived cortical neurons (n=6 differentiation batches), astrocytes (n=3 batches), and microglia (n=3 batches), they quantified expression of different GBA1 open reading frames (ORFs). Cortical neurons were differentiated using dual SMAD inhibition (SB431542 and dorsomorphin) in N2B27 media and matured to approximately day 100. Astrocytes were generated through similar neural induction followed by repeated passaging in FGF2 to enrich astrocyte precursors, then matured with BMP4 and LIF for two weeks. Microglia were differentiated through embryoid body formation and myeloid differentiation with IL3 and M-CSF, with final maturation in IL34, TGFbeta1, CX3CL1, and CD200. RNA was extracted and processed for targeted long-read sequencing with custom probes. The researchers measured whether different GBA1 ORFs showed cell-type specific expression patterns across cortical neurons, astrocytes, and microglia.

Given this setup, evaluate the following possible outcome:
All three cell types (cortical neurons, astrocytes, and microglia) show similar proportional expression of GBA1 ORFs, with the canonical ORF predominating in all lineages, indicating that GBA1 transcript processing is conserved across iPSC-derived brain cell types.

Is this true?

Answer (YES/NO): NO